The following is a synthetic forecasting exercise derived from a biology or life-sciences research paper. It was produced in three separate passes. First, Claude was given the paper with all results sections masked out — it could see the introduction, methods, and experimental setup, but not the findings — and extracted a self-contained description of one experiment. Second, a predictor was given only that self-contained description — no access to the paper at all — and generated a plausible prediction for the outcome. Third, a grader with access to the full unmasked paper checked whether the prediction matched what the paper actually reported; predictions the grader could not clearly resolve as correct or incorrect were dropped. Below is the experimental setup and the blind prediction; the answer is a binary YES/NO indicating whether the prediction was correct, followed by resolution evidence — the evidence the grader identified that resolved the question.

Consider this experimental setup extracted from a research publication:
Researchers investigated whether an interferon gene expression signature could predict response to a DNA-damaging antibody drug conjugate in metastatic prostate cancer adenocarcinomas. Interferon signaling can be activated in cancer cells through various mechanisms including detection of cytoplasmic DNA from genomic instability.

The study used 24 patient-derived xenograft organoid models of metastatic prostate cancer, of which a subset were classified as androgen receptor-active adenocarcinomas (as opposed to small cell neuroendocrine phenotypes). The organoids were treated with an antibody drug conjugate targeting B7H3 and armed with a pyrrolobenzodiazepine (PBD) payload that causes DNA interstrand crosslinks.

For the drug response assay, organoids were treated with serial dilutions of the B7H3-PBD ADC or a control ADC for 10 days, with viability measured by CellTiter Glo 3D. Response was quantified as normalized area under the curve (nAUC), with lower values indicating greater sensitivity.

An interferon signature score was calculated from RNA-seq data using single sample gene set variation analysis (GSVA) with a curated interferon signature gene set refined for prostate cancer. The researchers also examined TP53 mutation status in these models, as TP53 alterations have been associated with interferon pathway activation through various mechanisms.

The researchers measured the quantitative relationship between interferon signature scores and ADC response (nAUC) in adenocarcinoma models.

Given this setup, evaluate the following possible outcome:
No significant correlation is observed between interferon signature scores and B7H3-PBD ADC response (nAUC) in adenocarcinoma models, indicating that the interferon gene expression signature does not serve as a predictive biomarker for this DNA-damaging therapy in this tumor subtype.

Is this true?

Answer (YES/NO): NO